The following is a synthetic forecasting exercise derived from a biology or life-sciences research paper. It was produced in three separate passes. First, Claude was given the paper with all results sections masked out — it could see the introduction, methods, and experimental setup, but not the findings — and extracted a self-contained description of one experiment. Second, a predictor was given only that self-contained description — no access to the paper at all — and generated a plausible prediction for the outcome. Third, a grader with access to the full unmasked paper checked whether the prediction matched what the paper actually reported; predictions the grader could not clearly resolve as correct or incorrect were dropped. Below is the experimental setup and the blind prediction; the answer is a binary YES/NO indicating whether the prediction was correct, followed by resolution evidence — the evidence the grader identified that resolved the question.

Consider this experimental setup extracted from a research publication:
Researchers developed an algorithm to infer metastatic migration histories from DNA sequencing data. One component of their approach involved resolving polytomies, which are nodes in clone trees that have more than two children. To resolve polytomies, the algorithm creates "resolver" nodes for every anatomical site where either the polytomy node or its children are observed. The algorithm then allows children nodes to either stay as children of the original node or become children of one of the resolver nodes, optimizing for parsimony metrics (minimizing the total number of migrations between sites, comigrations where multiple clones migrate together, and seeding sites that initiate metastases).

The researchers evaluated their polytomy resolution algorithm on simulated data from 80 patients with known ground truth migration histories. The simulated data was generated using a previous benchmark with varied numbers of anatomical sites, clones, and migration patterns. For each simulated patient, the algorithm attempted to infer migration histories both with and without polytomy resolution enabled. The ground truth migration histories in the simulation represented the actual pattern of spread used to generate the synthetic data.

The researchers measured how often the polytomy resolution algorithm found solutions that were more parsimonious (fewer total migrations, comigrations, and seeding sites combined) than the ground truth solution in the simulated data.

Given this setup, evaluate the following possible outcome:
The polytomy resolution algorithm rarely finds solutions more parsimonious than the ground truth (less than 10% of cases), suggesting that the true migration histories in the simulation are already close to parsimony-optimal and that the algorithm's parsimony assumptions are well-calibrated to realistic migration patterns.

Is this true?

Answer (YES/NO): NO